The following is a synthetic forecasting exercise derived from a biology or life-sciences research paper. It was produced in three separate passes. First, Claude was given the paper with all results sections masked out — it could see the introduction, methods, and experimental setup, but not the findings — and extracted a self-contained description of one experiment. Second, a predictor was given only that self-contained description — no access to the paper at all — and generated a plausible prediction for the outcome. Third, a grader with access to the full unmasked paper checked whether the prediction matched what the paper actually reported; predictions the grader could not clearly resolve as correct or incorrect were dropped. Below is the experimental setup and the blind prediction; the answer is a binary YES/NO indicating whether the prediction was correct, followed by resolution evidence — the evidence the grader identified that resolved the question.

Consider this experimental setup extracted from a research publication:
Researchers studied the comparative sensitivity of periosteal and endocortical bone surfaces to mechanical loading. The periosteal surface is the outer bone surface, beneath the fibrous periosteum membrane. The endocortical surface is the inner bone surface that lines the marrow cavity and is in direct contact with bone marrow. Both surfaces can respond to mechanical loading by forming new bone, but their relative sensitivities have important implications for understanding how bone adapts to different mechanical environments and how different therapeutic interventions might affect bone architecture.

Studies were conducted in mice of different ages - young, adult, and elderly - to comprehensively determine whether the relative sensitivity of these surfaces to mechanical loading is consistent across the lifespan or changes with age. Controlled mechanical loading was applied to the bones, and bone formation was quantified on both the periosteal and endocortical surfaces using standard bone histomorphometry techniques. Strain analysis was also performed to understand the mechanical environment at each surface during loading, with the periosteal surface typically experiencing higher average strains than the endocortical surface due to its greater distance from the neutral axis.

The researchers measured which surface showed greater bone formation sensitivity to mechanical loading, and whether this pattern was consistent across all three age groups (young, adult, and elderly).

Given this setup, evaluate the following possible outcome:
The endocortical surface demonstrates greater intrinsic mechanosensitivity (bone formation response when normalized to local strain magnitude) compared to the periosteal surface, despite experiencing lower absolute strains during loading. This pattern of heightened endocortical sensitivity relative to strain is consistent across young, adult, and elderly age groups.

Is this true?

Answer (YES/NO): YES